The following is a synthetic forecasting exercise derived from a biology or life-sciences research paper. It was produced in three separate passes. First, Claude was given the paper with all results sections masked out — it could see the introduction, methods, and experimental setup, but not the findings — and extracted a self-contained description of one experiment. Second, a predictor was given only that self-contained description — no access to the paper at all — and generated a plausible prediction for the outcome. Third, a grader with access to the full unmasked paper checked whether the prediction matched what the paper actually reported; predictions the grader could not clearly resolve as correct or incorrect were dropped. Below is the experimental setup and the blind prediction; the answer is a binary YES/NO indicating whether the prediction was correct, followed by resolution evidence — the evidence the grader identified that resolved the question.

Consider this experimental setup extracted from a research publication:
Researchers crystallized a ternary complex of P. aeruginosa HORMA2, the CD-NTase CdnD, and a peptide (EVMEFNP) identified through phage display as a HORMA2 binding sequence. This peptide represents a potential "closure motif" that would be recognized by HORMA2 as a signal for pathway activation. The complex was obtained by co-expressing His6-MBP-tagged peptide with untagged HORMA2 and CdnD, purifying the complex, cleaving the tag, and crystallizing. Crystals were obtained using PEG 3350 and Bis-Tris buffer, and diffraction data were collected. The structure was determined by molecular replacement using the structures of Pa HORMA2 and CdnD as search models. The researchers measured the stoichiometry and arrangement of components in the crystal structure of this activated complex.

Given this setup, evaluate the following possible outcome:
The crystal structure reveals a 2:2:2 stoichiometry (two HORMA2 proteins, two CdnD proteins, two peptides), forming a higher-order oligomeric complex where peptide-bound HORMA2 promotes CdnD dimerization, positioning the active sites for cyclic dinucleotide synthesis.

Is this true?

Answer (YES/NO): NO